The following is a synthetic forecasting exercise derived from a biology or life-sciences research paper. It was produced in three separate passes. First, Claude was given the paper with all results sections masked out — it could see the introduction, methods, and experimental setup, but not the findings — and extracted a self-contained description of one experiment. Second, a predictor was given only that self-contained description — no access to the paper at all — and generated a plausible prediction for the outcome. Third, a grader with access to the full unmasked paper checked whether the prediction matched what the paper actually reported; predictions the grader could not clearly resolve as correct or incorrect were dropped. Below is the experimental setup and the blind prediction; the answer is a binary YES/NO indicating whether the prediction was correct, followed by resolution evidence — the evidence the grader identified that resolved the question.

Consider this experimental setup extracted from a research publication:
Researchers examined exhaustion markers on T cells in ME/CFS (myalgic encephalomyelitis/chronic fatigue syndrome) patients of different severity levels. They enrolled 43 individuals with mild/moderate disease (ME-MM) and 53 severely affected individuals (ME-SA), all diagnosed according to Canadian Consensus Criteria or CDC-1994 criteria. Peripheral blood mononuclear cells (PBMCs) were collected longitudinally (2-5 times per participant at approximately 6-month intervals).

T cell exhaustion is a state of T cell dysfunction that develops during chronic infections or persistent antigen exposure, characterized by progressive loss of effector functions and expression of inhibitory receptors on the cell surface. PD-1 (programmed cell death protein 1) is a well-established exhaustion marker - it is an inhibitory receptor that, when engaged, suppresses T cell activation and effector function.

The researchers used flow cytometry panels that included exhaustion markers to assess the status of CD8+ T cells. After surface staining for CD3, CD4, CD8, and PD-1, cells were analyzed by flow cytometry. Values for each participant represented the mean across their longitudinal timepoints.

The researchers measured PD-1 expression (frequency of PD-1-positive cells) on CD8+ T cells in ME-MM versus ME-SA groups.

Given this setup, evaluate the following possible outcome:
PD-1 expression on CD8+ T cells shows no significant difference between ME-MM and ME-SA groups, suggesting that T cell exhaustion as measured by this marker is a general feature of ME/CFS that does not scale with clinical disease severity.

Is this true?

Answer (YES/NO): YES